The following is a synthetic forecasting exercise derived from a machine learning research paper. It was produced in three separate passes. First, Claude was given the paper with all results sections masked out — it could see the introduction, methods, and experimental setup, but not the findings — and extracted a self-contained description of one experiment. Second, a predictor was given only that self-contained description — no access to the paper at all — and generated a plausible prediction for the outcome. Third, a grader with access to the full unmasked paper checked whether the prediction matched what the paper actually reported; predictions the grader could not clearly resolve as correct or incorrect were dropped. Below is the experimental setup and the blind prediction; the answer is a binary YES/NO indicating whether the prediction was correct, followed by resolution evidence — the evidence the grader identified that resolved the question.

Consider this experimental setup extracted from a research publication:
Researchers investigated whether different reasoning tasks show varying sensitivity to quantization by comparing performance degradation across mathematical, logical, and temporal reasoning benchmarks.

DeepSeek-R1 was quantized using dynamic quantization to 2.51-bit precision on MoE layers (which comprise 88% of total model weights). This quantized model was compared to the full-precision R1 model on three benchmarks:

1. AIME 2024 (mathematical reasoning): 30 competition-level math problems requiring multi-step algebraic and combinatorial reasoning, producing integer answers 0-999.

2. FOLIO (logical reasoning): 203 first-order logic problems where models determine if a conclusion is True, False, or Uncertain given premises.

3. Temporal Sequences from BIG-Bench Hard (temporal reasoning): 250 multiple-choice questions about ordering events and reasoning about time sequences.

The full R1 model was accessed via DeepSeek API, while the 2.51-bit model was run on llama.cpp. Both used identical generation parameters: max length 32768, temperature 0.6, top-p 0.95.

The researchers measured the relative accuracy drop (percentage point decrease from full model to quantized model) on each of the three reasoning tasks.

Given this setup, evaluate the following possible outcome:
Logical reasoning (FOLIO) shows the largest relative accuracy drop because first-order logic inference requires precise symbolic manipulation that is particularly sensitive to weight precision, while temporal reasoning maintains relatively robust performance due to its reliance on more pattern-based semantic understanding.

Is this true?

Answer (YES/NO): NO